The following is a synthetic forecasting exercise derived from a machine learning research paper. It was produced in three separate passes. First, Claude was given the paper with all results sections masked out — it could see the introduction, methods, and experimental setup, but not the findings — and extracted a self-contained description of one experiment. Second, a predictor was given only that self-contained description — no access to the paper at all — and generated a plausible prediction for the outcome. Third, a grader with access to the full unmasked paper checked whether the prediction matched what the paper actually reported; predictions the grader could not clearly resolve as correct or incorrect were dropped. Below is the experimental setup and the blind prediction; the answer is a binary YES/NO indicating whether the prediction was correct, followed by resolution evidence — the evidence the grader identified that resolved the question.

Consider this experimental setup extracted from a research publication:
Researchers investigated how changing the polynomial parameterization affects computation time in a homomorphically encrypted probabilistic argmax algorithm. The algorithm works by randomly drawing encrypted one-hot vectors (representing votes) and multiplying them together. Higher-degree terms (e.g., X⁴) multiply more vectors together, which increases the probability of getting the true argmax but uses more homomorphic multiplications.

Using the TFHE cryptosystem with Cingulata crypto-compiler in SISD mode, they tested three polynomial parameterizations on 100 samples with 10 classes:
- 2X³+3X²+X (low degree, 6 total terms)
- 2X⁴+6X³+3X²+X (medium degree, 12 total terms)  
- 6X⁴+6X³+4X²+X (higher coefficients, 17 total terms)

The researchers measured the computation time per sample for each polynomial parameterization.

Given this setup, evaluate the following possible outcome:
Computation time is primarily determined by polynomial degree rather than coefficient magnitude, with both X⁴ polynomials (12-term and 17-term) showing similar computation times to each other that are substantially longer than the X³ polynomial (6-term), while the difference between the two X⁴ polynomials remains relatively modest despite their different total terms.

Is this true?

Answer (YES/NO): NO